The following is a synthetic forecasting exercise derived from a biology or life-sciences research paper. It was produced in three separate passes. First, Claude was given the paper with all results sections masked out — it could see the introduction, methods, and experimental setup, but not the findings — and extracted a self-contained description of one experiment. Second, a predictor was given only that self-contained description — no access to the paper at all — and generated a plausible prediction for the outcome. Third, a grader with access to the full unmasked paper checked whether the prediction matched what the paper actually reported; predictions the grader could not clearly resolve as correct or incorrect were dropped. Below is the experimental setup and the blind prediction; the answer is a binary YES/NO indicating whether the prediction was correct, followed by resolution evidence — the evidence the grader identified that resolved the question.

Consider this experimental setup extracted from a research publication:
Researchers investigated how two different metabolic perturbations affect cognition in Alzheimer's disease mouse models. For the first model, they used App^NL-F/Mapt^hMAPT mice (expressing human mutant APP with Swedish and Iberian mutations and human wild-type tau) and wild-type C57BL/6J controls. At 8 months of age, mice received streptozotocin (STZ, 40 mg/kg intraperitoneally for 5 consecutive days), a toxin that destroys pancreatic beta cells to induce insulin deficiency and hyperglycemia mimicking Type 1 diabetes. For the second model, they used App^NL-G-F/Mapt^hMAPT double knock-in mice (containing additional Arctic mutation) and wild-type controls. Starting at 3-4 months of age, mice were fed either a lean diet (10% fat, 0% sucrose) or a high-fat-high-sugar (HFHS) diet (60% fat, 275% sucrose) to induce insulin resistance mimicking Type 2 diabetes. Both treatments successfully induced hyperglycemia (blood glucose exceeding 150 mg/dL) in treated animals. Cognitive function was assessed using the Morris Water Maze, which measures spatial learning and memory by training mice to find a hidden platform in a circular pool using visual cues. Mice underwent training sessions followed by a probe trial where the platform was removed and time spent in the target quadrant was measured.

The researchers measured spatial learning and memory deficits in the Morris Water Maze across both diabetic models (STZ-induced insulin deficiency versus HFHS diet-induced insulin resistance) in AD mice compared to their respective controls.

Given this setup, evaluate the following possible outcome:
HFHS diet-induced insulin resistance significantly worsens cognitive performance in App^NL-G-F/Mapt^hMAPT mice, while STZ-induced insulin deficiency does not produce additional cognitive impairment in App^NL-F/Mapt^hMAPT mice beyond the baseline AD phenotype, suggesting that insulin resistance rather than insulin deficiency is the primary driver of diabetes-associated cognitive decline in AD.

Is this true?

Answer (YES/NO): YES